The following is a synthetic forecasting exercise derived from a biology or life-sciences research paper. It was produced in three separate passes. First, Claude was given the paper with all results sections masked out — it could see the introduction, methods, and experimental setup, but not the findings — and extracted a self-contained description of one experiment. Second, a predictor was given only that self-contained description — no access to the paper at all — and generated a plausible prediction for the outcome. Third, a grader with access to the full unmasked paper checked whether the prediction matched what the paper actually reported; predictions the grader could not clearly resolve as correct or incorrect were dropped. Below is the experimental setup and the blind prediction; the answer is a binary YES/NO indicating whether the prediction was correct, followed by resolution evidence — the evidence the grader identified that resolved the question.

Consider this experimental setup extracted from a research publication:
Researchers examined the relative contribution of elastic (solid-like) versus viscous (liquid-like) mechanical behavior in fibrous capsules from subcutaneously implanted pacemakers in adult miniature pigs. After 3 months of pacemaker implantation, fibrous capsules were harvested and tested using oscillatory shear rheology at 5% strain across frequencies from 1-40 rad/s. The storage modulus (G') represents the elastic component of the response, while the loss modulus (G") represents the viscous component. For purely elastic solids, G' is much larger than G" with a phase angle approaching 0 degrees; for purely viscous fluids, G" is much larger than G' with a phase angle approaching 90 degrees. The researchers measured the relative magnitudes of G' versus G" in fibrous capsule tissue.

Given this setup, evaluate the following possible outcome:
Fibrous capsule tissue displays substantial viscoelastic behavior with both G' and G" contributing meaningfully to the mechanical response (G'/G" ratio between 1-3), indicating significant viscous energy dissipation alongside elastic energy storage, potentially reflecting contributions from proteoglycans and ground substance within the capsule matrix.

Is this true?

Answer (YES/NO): NO